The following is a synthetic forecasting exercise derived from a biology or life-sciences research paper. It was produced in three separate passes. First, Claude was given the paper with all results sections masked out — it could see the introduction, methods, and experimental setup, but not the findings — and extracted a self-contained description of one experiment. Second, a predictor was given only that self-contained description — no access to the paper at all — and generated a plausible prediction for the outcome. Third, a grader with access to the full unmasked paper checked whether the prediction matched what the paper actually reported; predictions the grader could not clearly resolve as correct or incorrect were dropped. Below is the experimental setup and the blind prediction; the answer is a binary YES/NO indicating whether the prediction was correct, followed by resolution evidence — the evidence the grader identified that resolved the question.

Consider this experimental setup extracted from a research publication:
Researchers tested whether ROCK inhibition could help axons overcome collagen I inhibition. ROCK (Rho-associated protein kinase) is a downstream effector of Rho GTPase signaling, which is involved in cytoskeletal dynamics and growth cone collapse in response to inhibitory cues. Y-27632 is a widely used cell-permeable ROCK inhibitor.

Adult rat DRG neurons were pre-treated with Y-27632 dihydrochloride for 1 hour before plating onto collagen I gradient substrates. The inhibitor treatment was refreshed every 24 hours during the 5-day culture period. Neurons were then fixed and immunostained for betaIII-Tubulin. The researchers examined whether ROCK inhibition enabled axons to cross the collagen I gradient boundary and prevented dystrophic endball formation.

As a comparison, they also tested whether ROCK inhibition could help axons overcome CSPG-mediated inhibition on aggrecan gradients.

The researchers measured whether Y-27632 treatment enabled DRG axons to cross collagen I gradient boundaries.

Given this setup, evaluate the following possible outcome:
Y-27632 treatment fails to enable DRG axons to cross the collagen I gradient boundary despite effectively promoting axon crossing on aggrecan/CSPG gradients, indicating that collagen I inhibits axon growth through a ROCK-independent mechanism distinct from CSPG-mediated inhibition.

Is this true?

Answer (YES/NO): NO